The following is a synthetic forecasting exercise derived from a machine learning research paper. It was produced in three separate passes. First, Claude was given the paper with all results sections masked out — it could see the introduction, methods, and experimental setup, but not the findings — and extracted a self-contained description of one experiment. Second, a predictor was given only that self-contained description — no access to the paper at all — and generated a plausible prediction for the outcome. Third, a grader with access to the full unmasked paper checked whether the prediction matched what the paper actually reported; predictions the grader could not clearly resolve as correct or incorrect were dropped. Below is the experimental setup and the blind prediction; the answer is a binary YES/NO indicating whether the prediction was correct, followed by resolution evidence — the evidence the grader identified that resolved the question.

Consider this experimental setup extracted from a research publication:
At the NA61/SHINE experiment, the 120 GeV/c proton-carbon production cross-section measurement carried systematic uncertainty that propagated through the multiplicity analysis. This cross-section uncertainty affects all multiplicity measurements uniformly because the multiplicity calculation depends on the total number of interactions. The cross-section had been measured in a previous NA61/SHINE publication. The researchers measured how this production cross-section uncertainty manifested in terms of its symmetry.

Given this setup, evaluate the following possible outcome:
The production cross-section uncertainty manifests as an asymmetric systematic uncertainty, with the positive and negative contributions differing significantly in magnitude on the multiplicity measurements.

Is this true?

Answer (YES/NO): YES